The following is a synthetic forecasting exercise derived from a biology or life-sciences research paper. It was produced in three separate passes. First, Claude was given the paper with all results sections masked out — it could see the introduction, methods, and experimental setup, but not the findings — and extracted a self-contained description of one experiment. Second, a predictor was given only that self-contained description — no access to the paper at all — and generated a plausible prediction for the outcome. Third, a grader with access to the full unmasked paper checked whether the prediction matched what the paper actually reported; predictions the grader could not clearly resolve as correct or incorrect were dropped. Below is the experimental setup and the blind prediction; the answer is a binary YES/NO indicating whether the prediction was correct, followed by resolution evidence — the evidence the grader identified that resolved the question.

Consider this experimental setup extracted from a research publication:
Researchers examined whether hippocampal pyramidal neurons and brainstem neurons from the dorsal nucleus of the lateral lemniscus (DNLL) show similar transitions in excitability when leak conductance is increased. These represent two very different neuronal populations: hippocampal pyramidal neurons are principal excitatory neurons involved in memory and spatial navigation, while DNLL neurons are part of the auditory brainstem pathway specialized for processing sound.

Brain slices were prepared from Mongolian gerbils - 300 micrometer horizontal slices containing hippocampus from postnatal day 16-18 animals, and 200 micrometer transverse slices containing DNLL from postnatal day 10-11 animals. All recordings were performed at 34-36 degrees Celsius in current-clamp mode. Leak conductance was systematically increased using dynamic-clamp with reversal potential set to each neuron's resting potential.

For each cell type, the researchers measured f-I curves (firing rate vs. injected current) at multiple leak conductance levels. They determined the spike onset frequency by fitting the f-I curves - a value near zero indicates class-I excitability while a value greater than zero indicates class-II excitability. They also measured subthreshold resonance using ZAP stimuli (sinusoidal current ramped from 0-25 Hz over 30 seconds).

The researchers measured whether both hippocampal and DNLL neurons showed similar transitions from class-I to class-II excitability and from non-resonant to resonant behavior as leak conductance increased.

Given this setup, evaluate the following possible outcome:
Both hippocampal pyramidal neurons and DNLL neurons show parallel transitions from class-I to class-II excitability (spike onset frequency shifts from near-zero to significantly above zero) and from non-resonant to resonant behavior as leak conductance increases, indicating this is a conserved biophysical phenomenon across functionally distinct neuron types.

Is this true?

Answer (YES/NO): YES